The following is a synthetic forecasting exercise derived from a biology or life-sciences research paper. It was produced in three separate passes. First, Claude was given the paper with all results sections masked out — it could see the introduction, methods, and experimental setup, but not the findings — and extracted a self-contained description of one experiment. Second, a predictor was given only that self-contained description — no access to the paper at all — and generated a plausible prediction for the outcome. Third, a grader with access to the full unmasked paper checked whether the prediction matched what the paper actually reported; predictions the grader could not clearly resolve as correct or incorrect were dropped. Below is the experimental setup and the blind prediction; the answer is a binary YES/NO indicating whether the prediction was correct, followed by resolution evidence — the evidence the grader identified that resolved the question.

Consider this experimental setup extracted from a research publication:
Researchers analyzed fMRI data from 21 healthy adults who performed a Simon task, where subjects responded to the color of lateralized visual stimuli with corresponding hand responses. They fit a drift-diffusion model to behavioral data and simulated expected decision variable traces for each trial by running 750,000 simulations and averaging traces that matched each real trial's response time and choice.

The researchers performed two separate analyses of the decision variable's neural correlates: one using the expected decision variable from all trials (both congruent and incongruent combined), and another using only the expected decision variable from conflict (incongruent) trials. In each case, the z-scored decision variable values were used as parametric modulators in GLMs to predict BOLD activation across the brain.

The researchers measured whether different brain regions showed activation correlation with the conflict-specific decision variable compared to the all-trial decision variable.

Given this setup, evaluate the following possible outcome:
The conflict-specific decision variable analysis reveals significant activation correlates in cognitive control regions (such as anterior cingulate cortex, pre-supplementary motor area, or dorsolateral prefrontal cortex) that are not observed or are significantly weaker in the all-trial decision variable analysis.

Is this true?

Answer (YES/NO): NO